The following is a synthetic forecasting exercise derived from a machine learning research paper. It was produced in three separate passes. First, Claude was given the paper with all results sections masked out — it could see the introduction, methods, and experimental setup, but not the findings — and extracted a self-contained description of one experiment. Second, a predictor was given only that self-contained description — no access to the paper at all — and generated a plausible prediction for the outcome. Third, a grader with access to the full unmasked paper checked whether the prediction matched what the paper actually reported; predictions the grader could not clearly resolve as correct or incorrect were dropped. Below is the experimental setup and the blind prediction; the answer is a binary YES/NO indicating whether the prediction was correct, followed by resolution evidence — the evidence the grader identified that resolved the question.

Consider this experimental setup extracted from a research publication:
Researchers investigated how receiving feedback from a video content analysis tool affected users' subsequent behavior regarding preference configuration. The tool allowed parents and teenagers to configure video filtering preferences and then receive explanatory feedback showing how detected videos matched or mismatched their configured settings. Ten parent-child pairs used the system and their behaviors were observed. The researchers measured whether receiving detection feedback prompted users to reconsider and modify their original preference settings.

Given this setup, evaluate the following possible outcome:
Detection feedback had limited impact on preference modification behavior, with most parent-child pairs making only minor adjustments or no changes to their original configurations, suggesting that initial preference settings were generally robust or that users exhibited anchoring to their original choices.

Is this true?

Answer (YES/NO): NO